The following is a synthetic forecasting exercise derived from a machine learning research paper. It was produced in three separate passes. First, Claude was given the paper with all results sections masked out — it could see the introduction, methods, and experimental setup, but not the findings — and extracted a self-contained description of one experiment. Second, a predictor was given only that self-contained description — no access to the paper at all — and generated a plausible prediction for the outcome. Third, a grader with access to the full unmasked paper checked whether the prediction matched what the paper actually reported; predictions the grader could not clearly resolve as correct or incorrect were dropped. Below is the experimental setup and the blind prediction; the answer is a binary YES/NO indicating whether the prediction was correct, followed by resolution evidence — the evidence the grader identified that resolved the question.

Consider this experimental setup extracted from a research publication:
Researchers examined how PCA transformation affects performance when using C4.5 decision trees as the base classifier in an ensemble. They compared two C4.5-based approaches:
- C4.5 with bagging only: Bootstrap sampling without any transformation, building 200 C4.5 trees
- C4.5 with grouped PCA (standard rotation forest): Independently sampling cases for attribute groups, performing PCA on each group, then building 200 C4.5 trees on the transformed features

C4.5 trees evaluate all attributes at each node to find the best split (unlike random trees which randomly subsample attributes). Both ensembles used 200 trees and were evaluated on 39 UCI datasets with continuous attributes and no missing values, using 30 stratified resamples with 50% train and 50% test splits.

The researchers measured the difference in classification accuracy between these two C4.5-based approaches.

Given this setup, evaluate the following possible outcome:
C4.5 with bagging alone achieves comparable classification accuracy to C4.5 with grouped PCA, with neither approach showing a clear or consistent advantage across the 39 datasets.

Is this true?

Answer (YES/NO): NO